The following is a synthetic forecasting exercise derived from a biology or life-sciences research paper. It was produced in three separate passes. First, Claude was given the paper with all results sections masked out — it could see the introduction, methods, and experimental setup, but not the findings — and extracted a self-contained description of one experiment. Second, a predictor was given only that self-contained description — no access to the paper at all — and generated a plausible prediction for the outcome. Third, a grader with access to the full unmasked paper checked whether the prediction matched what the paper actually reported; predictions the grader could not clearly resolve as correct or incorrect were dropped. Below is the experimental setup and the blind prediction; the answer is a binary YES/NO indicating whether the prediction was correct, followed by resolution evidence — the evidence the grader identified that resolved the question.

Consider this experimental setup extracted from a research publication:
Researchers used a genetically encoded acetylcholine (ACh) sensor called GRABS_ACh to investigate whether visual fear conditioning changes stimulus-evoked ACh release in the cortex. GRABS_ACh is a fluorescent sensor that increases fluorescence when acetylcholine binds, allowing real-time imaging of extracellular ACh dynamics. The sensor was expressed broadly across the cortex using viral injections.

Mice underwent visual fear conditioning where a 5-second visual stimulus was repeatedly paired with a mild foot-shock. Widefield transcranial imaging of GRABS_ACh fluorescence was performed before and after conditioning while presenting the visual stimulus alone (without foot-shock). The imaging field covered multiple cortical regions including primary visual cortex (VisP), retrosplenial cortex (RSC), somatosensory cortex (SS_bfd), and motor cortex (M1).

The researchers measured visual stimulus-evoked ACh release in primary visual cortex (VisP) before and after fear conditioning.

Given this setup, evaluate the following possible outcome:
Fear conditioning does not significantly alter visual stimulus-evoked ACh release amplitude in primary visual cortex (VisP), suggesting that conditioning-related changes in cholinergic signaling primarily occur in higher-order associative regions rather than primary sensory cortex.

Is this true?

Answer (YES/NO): NO